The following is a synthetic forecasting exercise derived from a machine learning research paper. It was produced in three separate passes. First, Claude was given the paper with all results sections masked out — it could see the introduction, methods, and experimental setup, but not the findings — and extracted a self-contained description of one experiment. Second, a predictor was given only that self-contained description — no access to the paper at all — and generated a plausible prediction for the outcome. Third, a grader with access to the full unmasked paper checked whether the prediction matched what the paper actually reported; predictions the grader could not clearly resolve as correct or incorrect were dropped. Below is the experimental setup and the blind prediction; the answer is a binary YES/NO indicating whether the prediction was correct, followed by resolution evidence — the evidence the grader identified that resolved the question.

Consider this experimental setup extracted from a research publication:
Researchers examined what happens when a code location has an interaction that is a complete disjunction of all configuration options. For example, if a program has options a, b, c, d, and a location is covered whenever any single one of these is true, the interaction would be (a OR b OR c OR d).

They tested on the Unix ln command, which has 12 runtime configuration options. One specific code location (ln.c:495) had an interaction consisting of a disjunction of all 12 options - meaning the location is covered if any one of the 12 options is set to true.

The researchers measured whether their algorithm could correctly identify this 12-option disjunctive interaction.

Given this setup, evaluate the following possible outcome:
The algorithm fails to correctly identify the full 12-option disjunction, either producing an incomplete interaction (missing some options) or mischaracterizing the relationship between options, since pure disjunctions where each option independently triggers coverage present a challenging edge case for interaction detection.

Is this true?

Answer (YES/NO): YES